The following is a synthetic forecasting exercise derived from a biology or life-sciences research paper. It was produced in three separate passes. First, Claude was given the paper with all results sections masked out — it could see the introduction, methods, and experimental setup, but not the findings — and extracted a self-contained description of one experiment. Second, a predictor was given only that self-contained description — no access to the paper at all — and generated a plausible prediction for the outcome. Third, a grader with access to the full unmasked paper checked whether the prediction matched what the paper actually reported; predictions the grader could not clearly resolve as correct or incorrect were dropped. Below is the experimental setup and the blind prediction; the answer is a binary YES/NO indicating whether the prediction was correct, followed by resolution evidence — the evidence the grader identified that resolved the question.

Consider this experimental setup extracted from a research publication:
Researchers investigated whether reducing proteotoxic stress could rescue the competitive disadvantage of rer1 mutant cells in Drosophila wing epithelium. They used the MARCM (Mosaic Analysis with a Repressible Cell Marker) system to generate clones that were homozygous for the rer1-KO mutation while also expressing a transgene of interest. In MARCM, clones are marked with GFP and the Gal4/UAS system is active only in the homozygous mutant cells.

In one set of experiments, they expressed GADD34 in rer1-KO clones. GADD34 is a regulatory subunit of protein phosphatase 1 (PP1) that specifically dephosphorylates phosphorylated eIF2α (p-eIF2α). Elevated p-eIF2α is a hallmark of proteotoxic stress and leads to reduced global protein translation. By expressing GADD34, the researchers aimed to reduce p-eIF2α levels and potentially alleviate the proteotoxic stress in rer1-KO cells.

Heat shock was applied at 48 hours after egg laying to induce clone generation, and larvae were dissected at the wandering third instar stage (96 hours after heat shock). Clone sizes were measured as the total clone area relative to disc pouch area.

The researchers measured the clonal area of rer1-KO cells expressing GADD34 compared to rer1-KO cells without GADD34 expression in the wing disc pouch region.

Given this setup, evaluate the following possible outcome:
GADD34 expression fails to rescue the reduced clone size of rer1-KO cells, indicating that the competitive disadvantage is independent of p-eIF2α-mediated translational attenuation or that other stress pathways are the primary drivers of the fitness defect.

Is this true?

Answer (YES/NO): NO